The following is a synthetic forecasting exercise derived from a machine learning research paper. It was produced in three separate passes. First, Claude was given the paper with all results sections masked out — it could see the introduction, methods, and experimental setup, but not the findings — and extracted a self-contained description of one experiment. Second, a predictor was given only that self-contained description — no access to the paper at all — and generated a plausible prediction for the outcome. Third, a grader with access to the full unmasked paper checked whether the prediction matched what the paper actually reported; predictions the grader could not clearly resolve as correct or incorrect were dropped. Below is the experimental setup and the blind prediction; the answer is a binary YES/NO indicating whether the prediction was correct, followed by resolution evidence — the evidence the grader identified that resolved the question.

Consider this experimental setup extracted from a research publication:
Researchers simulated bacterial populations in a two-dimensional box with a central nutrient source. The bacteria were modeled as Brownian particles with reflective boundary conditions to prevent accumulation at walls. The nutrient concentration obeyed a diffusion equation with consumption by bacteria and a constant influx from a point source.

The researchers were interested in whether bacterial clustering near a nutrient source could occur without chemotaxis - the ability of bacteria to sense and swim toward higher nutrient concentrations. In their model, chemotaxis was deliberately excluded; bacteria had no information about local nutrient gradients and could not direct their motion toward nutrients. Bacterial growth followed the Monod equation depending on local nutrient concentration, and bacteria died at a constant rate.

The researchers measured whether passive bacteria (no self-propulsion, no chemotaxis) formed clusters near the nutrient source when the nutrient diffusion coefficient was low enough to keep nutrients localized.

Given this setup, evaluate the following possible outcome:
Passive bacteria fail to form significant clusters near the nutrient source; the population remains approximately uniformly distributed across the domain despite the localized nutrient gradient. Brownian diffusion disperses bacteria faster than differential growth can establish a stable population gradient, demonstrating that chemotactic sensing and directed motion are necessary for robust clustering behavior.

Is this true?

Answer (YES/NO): NO